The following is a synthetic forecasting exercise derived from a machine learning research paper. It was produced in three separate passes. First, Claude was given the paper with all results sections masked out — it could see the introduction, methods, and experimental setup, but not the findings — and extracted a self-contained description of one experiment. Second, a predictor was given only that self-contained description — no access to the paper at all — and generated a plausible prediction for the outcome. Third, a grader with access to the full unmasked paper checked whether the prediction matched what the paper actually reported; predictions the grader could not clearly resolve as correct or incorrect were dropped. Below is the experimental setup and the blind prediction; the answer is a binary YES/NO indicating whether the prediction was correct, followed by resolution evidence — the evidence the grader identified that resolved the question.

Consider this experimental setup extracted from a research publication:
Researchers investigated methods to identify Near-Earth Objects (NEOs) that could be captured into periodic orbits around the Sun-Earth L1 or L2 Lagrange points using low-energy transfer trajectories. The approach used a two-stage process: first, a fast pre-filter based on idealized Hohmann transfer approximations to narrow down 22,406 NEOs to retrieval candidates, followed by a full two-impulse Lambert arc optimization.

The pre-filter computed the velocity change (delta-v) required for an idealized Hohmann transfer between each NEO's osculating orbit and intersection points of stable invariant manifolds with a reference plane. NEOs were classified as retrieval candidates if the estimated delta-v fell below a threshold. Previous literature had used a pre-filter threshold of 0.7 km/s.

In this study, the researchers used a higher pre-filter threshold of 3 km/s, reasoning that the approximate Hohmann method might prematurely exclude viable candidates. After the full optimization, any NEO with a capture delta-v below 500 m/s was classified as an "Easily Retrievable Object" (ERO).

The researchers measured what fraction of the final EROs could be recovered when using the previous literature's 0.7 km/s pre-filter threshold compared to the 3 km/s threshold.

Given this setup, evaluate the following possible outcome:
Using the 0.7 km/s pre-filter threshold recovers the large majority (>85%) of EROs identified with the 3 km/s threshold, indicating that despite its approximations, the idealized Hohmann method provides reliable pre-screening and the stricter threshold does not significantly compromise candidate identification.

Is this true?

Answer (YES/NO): NO